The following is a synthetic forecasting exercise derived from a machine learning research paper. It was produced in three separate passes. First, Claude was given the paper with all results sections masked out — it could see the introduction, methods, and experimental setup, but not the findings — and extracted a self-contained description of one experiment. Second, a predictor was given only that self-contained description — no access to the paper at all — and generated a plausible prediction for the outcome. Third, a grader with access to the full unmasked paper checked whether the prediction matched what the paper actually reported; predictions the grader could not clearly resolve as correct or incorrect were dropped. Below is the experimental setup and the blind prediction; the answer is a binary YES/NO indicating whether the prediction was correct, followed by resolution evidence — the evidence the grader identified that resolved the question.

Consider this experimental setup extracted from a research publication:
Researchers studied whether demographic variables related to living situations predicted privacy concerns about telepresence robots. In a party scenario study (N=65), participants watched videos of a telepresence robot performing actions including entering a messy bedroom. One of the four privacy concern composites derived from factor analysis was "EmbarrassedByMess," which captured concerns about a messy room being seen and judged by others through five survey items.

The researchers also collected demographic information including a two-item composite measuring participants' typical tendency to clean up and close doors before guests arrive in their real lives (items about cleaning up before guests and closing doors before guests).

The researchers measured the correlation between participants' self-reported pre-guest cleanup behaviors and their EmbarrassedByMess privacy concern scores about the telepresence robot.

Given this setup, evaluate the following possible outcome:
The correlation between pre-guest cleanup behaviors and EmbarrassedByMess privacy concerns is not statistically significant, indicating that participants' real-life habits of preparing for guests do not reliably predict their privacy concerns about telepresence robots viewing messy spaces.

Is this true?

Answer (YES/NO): NO